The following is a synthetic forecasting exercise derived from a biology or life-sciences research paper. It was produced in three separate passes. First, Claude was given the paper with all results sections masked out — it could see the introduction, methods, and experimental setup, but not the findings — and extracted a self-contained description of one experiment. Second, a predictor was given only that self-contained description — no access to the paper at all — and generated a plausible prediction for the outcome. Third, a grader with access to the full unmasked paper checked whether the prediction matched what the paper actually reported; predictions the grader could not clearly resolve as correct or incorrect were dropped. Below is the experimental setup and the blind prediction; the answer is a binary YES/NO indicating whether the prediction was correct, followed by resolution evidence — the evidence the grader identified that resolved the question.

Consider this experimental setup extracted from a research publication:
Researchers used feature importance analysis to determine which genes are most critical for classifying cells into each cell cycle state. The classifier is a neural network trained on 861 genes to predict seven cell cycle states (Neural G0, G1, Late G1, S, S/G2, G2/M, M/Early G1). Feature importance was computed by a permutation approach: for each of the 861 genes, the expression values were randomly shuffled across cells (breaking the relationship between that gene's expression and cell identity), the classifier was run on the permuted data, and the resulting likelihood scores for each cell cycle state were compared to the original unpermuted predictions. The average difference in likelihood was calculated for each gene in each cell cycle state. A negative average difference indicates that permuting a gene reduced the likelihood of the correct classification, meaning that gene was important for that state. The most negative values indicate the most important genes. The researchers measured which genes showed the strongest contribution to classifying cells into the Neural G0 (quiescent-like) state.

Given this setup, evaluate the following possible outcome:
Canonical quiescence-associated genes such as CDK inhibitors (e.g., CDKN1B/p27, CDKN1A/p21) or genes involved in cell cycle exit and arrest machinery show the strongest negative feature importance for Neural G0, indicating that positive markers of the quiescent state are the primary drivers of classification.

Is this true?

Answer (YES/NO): NO